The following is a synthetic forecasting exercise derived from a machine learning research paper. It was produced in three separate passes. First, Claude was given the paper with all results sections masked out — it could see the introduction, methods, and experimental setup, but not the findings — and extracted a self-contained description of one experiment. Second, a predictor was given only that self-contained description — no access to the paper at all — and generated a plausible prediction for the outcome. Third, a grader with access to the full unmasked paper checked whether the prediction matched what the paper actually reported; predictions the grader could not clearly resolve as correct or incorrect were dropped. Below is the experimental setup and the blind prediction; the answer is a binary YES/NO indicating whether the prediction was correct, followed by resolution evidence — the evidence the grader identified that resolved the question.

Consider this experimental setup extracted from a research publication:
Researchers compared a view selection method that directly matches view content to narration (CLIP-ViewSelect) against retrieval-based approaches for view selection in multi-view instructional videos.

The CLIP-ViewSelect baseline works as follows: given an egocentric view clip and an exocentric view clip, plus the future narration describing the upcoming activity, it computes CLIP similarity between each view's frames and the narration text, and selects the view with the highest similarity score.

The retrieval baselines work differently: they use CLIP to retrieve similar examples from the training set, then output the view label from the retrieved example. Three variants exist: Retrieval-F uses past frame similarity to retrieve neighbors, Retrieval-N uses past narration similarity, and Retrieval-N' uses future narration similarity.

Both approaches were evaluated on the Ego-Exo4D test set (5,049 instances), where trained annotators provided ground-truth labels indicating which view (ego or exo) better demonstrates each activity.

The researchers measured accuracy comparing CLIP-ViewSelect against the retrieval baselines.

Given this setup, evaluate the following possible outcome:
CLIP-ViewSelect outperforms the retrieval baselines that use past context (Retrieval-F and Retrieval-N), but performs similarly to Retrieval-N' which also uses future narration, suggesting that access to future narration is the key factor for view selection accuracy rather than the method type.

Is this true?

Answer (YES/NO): NO